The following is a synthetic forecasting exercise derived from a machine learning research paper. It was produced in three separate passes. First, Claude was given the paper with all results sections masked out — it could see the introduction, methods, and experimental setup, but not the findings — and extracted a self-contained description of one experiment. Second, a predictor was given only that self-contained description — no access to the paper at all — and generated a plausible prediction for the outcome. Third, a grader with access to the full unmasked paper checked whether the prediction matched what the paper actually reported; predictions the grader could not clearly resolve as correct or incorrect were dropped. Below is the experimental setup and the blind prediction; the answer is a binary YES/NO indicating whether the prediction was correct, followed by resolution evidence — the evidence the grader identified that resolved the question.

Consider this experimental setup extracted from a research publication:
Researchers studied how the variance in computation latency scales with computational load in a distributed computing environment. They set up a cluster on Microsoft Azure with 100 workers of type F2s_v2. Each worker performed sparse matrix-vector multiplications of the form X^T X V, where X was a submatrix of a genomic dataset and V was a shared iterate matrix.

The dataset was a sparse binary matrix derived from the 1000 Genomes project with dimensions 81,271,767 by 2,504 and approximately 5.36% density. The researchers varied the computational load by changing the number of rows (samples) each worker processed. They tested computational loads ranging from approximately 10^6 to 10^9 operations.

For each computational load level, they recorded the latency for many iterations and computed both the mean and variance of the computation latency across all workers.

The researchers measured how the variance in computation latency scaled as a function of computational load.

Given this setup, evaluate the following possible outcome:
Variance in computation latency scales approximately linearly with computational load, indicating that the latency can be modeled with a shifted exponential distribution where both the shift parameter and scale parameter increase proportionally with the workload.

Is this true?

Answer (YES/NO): NO